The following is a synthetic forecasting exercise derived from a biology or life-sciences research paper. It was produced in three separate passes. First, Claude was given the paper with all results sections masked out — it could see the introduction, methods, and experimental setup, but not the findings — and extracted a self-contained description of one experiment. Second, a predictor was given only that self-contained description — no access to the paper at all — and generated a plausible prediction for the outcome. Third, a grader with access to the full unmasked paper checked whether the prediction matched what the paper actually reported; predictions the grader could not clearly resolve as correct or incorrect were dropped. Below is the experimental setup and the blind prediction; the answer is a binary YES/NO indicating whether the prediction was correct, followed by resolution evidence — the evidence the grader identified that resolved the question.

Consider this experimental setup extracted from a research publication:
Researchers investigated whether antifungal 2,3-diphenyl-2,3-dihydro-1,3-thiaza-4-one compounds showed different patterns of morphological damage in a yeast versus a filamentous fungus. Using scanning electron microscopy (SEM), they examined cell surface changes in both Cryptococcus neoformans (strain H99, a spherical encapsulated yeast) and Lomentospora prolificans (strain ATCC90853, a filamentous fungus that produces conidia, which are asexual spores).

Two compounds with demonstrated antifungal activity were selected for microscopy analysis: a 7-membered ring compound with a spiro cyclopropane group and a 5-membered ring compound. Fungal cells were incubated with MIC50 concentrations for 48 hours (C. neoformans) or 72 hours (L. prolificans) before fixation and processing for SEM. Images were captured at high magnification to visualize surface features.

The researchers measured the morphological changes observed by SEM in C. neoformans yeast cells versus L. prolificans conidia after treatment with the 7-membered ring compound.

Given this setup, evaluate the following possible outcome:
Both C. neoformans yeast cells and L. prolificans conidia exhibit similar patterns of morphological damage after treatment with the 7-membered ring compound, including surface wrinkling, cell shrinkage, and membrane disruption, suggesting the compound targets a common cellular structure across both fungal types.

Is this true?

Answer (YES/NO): NO